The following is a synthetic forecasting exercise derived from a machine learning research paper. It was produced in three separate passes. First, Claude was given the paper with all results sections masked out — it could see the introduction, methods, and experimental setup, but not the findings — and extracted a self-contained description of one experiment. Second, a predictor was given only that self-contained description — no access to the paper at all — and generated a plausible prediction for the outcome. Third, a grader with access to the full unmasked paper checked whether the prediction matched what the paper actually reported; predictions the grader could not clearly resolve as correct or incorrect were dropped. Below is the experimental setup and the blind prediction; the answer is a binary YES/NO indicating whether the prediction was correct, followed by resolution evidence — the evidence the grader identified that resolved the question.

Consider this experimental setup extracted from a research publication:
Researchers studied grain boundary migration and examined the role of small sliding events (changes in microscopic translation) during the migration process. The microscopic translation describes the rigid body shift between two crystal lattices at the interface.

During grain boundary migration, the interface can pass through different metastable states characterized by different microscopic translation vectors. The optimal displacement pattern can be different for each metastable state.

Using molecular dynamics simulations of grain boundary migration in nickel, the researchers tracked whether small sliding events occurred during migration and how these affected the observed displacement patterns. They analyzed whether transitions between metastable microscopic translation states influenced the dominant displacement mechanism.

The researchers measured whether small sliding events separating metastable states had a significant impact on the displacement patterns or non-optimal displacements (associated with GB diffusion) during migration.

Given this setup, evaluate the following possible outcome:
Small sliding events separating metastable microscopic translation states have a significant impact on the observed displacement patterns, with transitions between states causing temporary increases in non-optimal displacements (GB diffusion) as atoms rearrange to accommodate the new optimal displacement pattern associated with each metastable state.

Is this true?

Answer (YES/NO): NO